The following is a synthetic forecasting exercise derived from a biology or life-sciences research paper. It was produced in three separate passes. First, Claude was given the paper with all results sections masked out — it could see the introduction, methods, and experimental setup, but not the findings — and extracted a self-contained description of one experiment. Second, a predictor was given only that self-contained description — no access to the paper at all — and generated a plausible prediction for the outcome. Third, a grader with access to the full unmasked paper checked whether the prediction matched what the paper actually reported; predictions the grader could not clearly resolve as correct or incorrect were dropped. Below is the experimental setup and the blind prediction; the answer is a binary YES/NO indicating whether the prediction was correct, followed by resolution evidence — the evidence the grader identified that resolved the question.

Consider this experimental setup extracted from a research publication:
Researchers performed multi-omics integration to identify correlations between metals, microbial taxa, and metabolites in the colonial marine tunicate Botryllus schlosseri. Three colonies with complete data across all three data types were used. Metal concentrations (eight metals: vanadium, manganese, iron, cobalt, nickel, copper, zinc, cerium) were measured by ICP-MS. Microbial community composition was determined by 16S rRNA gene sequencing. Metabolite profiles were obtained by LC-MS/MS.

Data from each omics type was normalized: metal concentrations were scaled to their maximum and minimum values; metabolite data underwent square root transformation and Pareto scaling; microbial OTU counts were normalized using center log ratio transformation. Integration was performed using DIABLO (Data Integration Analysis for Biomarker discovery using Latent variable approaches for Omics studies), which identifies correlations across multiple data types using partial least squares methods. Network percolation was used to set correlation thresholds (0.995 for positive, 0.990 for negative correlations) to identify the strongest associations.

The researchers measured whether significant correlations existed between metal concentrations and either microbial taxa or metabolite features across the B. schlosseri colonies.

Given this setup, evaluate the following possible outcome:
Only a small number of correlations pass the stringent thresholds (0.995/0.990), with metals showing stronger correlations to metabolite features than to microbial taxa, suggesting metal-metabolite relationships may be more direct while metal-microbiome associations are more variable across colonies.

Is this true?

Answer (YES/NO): NO